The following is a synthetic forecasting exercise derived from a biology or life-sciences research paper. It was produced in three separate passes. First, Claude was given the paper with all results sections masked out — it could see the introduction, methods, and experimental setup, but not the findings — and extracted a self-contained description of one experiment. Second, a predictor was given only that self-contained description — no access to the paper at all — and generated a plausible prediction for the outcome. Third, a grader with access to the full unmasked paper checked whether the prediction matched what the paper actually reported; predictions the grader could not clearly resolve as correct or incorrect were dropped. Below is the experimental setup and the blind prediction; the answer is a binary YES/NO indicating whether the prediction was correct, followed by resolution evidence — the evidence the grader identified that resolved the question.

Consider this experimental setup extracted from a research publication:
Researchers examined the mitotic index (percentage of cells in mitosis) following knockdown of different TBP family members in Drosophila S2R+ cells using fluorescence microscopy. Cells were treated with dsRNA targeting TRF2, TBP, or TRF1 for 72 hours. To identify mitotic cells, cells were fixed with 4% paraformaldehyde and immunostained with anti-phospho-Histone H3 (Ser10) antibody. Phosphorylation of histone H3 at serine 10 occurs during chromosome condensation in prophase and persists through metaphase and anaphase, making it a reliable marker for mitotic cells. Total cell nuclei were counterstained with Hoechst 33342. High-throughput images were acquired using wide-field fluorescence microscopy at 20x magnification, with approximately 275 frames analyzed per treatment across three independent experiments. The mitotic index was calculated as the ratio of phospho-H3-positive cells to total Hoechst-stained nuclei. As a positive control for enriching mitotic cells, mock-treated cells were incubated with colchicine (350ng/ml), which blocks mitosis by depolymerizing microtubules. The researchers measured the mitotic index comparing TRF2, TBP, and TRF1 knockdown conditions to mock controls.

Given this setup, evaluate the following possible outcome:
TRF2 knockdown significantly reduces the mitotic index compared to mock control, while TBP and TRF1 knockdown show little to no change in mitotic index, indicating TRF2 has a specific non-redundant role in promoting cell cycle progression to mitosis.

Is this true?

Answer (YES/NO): YES